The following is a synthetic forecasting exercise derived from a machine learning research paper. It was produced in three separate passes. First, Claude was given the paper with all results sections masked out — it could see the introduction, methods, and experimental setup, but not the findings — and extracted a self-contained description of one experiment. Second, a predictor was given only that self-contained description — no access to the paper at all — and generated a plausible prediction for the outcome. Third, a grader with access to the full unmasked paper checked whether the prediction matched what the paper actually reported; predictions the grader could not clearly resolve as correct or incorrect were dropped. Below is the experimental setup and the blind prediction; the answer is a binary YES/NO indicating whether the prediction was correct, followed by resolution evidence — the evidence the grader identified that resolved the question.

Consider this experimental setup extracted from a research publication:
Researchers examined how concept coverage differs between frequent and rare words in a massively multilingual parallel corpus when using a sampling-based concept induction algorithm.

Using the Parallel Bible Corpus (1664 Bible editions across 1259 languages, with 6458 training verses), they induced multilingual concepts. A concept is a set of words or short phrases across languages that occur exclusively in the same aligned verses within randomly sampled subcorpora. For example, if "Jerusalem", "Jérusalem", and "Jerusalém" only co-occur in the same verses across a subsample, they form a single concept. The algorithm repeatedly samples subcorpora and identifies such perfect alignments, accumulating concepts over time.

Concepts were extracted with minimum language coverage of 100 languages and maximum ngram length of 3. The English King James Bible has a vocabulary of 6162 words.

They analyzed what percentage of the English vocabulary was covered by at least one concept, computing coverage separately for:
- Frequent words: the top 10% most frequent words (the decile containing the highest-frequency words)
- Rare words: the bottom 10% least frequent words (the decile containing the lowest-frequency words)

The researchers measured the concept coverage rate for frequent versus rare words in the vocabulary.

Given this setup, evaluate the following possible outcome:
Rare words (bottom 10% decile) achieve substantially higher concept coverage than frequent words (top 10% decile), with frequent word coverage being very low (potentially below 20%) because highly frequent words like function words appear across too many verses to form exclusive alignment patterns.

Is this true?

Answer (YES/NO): NO